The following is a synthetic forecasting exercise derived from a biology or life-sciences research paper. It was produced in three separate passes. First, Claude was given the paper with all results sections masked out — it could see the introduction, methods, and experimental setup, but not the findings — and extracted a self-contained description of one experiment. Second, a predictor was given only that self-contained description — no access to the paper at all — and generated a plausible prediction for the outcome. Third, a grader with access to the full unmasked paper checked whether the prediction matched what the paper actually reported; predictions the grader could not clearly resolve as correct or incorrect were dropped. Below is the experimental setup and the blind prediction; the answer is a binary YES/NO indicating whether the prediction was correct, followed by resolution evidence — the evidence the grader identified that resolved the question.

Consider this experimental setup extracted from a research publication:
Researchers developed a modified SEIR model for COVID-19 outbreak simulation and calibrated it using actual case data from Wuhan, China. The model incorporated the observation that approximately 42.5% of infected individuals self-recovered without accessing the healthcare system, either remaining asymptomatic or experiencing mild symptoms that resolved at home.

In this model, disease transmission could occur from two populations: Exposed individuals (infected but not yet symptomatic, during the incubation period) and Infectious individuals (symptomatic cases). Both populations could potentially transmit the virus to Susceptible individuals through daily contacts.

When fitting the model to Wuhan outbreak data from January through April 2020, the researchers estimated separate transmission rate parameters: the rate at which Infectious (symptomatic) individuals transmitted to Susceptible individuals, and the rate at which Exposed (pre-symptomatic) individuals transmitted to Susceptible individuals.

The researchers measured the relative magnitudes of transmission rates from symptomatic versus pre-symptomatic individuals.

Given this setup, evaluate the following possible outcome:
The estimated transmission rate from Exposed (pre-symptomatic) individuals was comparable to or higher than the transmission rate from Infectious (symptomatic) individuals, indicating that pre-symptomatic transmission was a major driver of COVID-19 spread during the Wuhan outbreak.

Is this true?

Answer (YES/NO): YES